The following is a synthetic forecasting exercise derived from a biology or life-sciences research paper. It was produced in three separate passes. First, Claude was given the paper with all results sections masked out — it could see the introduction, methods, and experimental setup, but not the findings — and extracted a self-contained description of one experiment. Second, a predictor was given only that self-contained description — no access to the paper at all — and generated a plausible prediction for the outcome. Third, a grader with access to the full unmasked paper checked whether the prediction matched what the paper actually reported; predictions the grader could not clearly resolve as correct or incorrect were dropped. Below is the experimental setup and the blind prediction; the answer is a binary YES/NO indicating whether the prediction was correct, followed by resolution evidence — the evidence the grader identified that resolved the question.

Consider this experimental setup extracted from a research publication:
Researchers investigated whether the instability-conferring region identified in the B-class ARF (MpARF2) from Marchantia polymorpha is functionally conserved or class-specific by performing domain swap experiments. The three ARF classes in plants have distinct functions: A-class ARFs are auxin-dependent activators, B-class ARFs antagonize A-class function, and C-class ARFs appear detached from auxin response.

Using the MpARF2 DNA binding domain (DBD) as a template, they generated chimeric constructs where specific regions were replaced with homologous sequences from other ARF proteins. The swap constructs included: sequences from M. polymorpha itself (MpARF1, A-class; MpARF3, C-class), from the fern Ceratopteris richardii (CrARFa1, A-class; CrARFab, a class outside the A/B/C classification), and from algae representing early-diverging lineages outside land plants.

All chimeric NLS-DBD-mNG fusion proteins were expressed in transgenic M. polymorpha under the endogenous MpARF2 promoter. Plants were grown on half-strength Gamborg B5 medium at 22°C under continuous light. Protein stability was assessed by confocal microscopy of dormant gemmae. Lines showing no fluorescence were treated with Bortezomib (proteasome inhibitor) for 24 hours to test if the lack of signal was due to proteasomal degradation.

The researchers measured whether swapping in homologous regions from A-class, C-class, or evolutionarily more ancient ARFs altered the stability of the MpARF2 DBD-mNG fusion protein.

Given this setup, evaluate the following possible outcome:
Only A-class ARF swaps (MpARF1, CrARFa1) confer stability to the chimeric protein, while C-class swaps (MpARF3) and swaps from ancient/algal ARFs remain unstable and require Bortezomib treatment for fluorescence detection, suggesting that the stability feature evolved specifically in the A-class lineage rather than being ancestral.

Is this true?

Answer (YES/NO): NO